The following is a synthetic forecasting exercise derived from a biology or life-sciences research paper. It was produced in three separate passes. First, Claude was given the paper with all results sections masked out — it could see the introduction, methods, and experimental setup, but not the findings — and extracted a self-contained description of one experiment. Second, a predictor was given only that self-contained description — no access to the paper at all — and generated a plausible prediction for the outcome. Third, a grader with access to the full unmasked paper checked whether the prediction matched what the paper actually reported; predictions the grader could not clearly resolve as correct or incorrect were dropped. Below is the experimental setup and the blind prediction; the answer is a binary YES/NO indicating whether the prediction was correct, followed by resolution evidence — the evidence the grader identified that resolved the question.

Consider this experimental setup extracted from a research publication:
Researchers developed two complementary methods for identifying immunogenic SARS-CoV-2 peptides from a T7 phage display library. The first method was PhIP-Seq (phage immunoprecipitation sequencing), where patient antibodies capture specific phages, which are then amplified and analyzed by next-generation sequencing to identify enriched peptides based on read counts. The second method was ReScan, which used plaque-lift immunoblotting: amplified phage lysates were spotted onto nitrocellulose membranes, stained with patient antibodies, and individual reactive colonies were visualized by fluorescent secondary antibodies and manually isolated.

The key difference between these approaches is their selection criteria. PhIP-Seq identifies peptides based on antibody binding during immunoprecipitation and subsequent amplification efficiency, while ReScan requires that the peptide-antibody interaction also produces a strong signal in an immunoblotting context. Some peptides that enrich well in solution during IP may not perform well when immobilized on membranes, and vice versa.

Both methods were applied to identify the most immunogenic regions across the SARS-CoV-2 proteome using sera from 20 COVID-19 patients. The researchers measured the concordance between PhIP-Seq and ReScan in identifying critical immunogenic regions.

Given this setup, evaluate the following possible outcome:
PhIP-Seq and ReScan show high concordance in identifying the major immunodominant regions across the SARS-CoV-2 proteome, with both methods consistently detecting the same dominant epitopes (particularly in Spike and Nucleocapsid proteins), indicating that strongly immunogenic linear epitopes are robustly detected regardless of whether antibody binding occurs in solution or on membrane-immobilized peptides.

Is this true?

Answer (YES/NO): NO